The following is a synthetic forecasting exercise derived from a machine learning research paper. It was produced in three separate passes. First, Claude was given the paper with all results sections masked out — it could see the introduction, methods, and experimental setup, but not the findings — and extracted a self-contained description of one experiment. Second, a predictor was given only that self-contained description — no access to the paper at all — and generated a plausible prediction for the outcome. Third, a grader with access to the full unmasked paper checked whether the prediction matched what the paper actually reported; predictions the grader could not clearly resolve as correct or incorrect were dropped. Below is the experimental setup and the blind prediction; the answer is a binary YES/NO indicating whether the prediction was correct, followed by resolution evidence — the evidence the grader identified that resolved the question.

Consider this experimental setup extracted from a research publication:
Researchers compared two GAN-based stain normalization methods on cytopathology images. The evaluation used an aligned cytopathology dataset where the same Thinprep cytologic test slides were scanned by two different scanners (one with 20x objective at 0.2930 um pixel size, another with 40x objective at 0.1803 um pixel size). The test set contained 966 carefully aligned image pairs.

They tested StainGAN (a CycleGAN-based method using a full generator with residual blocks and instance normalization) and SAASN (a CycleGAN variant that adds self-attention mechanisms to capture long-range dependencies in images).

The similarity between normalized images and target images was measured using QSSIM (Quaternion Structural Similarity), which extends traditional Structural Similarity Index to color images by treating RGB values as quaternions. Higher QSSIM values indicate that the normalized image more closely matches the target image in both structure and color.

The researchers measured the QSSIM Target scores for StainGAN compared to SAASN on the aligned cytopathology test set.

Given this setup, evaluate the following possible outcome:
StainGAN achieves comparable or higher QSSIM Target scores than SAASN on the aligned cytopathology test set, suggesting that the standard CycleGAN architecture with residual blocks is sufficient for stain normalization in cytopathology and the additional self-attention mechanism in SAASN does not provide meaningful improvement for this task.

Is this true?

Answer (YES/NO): NO